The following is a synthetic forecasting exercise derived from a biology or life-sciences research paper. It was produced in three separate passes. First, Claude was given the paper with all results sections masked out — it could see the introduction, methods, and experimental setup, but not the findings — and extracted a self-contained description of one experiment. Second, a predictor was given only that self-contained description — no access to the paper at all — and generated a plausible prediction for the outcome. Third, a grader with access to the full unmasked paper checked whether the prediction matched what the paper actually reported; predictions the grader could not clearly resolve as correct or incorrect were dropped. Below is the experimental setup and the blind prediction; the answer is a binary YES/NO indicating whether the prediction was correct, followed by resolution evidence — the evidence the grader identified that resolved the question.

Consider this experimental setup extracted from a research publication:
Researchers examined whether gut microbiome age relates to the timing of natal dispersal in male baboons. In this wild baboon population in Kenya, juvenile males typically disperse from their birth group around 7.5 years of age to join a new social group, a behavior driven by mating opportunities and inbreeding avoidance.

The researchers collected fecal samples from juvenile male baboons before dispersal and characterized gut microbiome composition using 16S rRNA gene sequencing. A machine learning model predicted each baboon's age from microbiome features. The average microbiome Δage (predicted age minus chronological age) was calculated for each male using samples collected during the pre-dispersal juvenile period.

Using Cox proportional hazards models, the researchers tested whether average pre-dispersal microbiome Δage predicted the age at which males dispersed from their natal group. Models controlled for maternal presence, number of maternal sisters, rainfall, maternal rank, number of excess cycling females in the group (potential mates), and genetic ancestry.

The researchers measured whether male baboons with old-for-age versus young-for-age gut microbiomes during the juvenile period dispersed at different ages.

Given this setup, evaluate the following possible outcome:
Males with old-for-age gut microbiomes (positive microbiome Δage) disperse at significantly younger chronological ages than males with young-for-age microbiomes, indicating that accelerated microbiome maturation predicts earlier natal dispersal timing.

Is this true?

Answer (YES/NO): NO